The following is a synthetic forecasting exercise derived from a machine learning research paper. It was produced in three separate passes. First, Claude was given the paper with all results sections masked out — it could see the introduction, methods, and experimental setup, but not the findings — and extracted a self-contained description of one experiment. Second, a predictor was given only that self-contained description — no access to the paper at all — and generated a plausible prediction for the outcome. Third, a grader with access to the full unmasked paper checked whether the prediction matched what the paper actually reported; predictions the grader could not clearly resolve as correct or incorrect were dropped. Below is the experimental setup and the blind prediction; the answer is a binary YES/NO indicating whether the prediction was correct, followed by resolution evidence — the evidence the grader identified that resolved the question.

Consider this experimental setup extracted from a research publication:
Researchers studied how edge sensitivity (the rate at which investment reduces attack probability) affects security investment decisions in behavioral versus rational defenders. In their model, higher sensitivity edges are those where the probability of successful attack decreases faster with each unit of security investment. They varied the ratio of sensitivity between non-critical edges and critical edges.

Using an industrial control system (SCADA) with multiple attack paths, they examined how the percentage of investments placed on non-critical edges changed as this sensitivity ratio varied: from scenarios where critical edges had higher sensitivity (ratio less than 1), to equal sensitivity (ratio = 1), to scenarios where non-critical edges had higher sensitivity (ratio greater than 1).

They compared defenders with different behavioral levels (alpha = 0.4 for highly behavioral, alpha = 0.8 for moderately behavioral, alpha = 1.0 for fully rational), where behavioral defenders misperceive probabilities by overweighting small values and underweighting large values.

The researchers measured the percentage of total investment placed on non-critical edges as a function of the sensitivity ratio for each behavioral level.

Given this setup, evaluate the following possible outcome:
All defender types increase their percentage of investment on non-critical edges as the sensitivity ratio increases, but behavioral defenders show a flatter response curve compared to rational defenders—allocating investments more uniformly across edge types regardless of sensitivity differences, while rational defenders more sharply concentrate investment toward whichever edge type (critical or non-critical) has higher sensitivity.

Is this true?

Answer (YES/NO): YES